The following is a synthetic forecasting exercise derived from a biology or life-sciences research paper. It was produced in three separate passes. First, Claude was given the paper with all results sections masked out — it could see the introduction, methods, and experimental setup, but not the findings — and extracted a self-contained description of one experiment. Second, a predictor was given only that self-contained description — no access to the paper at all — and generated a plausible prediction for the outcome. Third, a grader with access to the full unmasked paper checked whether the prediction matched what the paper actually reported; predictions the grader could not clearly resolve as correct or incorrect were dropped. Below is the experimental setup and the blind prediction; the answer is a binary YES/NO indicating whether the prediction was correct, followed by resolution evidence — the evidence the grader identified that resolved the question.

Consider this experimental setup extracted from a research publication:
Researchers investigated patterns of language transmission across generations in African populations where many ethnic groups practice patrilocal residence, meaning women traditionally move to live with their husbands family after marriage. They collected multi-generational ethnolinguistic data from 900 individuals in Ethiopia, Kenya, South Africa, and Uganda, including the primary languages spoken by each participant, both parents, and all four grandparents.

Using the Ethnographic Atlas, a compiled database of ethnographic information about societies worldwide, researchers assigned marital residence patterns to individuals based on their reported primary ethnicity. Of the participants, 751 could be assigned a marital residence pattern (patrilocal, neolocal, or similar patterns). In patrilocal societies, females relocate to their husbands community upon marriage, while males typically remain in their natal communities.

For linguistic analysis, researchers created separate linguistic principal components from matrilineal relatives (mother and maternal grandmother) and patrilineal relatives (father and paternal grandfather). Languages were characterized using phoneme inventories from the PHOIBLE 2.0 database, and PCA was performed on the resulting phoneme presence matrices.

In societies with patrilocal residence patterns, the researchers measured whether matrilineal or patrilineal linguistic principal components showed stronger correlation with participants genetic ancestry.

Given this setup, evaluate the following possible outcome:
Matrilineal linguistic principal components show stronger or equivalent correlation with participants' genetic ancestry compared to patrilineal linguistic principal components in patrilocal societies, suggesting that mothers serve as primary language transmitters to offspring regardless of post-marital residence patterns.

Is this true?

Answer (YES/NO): NO